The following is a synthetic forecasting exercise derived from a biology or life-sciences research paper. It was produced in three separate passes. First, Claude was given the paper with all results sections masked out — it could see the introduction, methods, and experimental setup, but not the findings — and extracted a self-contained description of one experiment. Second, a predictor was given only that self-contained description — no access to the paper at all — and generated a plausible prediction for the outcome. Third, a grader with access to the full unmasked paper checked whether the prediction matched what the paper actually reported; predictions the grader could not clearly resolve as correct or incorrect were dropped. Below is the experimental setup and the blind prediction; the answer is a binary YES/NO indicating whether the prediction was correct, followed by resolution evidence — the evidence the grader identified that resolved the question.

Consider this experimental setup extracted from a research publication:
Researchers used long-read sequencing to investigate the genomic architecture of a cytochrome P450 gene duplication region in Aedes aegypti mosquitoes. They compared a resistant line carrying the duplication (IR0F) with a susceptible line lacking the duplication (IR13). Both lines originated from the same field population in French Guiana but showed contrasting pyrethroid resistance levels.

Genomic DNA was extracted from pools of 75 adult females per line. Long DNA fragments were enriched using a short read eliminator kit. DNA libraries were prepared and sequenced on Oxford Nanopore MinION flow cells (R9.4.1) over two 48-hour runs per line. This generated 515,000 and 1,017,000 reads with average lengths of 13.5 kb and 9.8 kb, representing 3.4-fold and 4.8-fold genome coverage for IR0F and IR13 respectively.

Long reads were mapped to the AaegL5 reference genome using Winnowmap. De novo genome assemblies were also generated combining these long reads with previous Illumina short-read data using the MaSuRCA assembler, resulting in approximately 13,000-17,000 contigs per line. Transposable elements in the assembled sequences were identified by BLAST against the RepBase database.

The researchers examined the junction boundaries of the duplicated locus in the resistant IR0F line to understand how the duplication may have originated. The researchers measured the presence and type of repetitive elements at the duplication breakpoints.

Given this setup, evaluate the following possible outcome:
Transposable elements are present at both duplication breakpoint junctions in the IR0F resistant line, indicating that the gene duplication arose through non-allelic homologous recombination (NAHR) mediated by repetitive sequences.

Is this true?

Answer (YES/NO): NO